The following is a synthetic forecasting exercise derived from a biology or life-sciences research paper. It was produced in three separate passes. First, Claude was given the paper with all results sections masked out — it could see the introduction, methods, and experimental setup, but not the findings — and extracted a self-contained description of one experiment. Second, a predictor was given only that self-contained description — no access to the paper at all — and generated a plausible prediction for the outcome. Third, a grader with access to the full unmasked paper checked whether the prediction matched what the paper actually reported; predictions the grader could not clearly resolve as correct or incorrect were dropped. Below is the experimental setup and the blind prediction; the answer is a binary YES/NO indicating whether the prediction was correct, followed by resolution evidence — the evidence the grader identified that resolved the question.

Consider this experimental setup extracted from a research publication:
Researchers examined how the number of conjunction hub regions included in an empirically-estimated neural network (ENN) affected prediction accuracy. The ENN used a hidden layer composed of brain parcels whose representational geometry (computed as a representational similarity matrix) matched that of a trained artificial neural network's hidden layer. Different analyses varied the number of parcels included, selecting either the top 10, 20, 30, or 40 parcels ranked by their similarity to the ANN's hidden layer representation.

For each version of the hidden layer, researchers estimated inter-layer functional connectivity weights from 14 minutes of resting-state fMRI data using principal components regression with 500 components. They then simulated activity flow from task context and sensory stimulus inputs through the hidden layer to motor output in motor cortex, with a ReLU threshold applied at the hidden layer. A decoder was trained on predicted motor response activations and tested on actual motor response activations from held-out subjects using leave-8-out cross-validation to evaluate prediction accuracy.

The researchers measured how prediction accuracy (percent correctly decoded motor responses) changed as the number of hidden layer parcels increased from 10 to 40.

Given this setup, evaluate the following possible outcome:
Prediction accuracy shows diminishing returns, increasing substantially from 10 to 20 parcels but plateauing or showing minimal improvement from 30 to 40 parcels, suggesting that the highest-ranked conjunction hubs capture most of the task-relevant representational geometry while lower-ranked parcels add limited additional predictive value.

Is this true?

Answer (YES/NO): NO